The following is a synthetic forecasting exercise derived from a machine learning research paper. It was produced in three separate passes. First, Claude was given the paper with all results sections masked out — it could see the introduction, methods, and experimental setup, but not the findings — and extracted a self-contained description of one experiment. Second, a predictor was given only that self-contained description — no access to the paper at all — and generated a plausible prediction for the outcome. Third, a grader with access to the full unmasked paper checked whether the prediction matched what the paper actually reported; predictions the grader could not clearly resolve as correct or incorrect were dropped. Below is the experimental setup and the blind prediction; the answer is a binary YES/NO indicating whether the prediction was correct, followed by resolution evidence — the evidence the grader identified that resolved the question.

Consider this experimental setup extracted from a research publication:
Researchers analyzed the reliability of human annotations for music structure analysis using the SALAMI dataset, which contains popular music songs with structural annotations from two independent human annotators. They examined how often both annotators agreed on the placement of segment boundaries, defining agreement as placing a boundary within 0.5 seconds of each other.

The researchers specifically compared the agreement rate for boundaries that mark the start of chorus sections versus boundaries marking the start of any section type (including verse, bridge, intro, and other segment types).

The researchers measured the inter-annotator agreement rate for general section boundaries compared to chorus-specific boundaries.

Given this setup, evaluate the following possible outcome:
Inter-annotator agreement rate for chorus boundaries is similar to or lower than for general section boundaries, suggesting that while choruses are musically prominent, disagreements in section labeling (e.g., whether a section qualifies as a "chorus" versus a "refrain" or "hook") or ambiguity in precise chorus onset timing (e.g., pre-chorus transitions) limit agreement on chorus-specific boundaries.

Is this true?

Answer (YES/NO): NO